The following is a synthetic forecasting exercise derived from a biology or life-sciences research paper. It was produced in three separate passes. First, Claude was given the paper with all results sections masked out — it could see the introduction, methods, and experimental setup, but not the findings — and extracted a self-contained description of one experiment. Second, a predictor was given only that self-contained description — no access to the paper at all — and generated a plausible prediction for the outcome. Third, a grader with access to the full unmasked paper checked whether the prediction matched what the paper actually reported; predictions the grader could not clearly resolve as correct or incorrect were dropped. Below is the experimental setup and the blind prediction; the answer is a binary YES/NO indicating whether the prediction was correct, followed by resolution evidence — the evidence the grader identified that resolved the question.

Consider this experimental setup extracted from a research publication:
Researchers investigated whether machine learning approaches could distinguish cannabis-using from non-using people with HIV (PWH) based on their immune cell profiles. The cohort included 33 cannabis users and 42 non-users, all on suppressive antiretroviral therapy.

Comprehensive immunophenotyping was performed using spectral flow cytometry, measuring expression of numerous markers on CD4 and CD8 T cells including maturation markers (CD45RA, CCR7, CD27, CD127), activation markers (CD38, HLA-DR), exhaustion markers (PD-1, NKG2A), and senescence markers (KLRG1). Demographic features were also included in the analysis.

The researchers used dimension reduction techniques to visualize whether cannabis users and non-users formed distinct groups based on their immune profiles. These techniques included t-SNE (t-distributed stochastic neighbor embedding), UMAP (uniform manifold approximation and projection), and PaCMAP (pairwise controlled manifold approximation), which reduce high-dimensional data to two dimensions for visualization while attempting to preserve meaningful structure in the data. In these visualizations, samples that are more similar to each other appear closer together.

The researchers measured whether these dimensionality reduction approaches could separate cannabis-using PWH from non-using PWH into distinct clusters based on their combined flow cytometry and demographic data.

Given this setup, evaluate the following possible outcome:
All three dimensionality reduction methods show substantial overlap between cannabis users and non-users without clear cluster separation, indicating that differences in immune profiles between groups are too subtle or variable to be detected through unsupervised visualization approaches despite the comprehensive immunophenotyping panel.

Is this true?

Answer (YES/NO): NO